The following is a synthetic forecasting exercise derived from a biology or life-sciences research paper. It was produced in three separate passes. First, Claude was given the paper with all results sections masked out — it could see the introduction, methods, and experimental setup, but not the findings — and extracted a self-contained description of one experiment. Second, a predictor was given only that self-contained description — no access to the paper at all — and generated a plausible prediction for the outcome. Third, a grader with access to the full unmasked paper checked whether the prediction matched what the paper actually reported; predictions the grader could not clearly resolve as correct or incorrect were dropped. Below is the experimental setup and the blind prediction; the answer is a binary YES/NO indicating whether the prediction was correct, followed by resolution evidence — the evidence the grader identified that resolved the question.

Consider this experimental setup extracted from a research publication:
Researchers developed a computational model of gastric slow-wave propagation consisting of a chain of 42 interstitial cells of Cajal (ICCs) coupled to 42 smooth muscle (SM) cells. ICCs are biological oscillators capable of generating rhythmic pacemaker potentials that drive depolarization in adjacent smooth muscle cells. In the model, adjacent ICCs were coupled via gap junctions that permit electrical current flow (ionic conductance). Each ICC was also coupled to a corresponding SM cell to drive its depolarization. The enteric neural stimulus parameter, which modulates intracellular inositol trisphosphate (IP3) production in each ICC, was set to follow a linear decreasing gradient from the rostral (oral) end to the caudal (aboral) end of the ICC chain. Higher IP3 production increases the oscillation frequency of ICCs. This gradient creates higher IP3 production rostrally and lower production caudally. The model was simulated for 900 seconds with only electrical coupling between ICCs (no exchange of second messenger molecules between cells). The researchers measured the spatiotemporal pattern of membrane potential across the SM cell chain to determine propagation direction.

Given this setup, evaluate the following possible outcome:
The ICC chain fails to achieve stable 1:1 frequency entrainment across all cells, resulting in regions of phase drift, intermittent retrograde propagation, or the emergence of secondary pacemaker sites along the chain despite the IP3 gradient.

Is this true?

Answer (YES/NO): YES